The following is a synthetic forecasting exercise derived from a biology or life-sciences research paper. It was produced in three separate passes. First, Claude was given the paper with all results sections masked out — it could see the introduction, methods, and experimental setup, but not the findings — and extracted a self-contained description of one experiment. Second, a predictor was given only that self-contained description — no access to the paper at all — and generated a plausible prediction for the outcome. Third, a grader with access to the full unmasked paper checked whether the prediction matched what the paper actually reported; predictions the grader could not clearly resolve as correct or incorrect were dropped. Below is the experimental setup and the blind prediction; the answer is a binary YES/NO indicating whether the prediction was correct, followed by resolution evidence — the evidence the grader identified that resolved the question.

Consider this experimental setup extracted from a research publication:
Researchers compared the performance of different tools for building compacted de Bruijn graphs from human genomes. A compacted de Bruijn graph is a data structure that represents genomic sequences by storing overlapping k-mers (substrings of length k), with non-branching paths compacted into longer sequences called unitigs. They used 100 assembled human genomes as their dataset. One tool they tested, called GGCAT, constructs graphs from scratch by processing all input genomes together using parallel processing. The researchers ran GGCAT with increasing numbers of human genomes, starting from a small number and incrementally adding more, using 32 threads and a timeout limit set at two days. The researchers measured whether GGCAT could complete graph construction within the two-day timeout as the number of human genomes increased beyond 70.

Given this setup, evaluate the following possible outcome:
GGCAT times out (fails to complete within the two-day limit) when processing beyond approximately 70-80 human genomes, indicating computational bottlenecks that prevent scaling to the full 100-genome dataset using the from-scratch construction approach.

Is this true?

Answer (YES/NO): YES